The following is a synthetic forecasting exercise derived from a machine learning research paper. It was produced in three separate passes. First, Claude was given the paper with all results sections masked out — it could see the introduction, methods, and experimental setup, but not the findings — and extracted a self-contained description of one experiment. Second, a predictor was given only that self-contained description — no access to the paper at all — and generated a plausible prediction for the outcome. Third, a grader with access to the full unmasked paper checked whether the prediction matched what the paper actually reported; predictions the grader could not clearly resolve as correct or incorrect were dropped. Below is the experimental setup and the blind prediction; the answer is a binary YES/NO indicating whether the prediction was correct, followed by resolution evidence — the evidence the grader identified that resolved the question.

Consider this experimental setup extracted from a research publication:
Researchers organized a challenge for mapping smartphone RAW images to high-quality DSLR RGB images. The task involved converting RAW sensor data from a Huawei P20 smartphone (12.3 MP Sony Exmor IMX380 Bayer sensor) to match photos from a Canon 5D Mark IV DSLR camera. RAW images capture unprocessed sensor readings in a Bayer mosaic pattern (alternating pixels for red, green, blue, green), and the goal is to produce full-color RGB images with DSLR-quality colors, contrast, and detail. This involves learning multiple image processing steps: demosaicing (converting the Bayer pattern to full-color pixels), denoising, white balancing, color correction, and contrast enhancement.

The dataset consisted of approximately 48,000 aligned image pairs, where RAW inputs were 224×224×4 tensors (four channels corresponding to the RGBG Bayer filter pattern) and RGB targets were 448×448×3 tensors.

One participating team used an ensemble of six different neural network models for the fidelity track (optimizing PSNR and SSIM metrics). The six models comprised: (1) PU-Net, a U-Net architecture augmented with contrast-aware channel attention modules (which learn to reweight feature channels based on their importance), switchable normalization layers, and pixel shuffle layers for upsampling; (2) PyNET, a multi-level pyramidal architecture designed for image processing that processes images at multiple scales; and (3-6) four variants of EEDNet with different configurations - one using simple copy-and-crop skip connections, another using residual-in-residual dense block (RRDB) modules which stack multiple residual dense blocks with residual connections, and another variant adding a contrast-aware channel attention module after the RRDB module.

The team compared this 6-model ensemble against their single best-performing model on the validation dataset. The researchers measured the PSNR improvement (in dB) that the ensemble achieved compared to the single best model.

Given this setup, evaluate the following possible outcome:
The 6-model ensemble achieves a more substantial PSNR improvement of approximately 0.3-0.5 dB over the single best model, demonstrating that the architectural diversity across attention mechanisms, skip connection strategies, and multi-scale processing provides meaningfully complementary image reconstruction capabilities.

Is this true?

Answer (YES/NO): NO